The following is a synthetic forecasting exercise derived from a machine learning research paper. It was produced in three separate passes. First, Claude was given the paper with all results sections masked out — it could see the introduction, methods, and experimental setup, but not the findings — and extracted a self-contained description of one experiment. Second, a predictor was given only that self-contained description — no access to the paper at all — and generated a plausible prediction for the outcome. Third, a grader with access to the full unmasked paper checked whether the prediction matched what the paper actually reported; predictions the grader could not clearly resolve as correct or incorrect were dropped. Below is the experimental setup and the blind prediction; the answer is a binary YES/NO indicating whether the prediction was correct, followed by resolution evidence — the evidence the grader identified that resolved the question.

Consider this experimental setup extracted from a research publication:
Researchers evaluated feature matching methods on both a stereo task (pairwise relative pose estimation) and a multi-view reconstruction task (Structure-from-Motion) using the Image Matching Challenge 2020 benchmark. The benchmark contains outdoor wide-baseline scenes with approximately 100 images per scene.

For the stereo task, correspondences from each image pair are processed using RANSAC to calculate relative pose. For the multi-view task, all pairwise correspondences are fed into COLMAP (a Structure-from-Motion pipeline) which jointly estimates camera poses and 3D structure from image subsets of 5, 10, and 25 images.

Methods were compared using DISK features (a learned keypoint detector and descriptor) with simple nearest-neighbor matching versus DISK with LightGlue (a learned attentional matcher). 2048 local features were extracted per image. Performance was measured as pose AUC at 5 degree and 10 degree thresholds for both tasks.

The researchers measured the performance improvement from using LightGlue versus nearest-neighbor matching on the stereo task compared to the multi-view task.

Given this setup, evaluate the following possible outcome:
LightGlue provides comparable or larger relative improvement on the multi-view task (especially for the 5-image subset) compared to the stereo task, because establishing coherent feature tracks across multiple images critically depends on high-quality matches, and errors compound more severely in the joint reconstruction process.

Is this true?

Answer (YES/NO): NO